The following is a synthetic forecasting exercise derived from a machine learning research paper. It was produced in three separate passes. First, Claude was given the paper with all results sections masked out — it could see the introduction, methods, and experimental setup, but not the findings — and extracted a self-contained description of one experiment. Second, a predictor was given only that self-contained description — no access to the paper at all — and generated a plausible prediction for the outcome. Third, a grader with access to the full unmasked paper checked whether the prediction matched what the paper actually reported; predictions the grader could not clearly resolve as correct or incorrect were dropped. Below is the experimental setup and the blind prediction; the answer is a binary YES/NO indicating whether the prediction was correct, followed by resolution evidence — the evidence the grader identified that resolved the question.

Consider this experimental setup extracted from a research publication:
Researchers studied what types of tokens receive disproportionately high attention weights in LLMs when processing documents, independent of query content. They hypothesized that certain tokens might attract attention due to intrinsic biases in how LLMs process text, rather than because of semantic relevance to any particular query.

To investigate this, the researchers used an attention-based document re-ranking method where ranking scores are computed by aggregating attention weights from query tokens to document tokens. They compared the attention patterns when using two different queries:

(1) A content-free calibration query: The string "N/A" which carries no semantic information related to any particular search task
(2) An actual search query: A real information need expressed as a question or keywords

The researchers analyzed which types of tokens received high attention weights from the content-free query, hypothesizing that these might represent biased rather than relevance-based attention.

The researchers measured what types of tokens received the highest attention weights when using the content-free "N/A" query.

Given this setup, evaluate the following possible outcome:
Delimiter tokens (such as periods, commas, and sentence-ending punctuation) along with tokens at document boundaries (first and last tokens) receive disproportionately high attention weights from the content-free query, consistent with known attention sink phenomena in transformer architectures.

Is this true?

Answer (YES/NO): NO